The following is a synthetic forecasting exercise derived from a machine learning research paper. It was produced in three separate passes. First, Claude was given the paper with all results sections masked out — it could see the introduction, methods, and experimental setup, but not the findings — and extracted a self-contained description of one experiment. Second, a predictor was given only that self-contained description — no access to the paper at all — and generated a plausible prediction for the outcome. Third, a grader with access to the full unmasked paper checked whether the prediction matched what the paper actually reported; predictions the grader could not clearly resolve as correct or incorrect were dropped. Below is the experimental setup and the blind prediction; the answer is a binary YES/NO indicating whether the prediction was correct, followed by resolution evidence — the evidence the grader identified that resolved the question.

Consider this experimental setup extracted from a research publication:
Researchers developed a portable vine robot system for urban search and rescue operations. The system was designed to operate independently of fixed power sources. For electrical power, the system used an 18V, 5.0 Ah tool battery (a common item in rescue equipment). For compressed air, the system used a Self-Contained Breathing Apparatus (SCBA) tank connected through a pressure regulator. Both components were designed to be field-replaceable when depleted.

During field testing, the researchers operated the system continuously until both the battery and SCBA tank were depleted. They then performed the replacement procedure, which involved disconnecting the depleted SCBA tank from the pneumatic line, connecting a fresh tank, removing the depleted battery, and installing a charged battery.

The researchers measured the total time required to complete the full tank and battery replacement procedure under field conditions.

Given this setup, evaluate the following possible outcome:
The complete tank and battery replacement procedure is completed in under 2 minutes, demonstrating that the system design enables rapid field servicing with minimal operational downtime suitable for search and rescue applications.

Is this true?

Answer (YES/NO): NO